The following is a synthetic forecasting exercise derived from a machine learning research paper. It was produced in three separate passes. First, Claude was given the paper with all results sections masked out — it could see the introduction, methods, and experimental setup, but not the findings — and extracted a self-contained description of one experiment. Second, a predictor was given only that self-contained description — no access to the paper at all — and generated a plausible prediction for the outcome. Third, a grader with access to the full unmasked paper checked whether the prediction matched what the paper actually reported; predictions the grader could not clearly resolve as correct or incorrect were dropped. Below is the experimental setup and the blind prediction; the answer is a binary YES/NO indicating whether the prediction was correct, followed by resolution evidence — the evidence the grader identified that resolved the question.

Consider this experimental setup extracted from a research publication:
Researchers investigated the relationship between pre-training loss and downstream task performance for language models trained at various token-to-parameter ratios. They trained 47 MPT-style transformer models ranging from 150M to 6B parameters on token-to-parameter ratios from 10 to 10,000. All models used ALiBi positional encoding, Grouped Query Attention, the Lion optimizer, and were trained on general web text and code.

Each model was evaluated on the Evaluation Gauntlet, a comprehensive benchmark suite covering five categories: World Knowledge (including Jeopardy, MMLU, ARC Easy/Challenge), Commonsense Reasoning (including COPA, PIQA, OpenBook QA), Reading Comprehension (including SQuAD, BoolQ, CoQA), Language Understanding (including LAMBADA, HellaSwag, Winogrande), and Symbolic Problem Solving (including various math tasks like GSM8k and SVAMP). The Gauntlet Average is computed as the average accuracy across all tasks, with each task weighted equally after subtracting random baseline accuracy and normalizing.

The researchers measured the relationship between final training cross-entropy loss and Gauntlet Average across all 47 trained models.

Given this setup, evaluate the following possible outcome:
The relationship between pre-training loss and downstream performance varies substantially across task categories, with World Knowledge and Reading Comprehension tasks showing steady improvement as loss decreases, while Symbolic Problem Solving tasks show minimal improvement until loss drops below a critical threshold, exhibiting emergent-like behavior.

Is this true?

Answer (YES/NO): NO